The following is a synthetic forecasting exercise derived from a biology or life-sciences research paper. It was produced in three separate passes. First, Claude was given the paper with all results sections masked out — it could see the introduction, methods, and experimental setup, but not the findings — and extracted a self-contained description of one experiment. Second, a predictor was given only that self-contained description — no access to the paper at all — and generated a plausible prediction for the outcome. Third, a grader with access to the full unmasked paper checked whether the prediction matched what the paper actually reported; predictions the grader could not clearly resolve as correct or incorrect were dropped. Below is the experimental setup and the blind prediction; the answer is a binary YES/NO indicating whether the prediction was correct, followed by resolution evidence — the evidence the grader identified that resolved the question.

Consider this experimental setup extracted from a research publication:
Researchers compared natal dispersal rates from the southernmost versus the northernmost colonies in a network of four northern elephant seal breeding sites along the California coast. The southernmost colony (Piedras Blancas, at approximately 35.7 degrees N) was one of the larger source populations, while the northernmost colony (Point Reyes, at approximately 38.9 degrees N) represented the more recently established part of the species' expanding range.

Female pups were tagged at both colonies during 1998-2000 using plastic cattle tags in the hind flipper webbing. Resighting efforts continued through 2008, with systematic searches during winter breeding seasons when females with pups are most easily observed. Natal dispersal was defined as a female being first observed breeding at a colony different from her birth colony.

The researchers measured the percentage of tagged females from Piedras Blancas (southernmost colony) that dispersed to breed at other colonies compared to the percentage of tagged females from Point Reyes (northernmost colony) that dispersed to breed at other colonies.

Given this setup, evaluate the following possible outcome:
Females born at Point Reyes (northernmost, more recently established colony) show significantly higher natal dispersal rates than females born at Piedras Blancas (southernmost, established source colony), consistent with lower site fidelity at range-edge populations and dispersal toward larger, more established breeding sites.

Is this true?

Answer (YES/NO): NO